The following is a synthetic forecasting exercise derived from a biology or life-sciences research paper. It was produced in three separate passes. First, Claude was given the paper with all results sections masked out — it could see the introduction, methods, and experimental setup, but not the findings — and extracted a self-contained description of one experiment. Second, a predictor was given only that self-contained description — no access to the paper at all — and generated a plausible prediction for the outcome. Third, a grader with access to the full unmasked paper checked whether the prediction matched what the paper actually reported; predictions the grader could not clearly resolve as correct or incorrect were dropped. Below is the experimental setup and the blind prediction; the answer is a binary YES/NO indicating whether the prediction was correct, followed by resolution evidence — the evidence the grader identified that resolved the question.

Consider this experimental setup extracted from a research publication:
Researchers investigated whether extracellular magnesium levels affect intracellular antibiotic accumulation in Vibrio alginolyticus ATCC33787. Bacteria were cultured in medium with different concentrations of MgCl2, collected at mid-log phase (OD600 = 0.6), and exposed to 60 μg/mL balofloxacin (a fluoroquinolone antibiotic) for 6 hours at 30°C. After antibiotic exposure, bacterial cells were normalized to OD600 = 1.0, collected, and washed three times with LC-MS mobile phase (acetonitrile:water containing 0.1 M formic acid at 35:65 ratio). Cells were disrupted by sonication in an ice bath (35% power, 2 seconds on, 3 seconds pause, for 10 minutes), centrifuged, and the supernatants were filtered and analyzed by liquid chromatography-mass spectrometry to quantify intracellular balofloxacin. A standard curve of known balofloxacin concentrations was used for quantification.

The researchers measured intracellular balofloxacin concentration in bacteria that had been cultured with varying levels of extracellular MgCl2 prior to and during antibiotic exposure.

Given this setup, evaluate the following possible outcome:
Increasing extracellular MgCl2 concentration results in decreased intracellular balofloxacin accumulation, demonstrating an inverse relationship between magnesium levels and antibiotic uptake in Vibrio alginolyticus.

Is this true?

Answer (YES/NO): YES